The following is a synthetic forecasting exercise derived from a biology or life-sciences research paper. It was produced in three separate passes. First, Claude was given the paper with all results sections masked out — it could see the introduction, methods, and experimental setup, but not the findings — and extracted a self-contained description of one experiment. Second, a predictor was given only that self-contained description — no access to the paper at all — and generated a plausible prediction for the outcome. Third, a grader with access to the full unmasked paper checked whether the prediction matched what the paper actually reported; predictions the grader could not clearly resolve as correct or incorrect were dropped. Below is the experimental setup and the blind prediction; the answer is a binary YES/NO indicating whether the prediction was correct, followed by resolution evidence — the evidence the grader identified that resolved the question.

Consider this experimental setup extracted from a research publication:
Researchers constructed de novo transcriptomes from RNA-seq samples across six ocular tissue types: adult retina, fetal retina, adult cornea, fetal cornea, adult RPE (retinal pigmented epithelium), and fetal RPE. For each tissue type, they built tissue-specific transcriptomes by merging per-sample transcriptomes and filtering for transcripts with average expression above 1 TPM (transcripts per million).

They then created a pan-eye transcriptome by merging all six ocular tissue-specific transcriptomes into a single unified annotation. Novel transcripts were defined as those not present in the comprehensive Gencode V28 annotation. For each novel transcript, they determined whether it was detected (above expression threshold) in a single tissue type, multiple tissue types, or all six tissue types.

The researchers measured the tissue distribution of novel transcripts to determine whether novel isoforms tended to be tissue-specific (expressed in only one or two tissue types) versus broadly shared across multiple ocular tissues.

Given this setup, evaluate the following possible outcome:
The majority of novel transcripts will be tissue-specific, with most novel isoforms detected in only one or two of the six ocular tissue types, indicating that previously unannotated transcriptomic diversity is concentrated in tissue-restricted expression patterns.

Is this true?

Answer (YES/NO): YES